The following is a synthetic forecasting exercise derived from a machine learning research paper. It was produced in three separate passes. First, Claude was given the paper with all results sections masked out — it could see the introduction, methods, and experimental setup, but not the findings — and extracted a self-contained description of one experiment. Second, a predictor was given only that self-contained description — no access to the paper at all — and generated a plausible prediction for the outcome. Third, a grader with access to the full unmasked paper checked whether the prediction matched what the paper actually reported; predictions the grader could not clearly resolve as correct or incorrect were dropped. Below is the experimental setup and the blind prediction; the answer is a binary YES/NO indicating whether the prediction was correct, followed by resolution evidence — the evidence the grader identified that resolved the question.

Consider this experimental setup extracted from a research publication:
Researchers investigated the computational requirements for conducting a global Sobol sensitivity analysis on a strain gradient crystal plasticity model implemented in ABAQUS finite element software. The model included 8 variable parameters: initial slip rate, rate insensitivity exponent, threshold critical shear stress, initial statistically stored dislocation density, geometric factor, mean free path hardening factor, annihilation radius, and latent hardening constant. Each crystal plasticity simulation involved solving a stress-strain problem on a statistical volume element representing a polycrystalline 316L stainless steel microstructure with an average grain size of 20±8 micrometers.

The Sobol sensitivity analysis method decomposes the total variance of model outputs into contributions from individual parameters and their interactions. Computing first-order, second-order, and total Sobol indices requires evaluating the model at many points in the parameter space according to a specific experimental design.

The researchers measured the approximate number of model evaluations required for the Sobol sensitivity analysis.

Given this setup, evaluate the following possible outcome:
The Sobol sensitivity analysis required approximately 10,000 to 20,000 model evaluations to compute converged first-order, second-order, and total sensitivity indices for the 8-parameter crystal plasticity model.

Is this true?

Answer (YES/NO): NO